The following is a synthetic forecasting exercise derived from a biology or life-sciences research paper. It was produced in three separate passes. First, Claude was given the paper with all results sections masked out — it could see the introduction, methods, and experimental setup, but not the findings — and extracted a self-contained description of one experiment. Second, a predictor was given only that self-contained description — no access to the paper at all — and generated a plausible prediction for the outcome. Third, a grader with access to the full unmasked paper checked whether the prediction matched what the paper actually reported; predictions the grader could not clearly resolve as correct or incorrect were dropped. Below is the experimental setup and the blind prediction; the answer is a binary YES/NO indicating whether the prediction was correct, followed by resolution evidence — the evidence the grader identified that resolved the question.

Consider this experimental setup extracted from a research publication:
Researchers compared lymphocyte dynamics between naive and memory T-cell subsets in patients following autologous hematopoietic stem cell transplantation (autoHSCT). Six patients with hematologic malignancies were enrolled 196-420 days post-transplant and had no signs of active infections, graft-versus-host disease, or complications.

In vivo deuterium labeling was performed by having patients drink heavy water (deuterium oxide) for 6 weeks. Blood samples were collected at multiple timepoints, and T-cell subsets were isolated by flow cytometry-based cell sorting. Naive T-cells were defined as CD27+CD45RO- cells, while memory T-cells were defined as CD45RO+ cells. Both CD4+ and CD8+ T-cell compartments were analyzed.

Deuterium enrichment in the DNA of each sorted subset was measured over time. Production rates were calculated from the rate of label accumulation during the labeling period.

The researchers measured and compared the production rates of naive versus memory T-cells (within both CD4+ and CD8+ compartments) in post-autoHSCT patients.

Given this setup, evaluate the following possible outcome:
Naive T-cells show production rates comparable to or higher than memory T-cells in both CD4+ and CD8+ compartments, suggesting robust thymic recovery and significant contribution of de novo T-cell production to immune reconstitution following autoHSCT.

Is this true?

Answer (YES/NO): NO